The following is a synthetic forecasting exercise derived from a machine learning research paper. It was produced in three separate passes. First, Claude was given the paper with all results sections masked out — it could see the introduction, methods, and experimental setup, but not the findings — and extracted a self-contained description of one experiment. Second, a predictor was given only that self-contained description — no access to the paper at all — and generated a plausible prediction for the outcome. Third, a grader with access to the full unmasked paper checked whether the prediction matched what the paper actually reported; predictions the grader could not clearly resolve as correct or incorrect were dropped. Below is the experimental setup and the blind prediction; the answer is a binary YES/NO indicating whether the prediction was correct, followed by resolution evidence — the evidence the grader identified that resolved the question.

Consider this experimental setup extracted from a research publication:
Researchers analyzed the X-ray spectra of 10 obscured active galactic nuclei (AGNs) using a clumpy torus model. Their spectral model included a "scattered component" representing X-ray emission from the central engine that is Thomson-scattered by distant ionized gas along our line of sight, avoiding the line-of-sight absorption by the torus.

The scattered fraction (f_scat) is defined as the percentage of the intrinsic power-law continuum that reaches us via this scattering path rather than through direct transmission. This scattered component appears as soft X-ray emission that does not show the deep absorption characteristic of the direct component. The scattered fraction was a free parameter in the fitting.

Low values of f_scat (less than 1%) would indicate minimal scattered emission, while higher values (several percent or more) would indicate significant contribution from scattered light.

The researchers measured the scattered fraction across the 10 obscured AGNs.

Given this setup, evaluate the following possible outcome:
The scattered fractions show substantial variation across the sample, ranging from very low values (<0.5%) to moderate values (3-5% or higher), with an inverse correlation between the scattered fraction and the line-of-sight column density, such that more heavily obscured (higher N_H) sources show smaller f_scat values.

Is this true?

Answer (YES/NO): NO